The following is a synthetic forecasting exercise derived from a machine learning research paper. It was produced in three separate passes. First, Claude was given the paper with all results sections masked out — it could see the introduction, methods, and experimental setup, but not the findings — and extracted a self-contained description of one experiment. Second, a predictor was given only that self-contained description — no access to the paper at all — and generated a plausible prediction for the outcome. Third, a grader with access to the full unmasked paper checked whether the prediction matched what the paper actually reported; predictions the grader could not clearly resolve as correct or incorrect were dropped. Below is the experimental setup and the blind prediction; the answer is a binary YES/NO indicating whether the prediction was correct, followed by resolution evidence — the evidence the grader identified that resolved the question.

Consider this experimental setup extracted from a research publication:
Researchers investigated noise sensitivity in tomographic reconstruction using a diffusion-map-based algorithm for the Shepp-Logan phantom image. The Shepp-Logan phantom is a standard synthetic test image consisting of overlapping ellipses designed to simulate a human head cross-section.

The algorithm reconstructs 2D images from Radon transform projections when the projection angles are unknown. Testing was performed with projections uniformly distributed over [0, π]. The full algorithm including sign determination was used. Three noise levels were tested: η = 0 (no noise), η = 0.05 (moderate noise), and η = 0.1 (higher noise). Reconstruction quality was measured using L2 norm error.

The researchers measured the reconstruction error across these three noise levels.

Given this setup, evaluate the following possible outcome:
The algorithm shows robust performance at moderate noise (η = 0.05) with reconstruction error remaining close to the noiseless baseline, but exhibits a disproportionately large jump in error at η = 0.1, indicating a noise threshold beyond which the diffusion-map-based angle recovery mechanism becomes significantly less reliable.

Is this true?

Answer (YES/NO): NO